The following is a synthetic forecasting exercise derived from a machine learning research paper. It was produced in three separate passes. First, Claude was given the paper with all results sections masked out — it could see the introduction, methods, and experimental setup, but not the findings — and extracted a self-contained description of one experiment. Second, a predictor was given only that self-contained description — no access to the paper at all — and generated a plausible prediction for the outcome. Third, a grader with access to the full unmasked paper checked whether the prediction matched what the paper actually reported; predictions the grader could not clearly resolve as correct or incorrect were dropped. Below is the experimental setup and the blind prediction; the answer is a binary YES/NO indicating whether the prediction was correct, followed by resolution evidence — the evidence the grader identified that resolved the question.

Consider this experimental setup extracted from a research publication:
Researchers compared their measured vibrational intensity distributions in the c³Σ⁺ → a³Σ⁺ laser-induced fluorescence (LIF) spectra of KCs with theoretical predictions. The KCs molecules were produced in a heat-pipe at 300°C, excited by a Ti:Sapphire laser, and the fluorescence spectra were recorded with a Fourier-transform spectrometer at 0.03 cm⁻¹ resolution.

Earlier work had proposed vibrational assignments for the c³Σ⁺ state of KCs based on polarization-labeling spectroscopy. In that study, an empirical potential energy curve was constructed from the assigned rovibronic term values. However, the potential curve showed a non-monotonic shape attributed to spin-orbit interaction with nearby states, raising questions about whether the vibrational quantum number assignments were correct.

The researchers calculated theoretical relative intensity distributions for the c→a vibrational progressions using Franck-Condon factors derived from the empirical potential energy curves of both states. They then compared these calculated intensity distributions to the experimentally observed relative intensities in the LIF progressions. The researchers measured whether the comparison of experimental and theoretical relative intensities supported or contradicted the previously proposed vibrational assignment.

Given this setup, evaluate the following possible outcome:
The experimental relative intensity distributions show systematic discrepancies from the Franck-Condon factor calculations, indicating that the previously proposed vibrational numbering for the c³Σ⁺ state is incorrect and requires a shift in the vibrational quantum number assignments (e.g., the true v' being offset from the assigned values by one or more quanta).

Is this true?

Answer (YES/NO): NO